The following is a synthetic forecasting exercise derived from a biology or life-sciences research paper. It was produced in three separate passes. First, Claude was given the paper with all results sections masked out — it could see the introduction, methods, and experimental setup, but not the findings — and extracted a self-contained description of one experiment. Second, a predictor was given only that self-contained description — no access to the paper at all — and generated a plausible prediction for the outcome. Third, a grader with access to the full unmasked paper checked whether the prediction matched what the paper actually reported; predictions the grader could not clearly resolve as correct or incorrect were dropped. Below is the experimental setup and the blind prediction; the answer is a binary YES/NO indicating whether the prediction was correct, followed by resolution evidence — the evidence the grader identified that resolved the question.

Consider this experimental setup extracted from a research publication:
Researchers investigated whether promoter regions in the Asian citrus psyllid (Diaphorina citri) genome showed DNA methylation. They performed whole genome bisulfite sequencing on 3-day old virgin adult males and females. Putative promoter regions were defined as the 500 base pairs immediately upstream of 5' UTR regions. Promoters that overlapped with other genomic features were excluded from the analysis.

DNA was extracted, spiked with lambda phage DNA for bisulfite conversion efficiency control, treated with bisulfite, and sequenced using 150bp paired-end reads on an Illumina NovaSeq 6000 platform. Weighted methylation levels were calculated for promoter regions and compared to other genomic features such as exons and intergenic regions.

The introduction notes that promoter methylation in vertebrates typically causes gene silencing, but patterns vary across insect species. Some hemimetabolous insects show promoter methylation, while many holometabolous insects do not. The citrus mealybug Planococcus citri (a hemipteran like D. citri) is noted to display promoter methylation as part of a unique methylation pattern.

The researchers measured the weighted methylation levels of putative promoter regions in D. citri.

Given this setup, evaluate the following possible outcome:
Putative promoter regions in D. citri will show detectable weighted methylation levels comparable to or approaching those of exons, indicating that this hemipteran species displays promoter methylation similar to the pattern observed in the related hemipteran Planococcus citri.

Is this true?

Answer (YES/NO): NO